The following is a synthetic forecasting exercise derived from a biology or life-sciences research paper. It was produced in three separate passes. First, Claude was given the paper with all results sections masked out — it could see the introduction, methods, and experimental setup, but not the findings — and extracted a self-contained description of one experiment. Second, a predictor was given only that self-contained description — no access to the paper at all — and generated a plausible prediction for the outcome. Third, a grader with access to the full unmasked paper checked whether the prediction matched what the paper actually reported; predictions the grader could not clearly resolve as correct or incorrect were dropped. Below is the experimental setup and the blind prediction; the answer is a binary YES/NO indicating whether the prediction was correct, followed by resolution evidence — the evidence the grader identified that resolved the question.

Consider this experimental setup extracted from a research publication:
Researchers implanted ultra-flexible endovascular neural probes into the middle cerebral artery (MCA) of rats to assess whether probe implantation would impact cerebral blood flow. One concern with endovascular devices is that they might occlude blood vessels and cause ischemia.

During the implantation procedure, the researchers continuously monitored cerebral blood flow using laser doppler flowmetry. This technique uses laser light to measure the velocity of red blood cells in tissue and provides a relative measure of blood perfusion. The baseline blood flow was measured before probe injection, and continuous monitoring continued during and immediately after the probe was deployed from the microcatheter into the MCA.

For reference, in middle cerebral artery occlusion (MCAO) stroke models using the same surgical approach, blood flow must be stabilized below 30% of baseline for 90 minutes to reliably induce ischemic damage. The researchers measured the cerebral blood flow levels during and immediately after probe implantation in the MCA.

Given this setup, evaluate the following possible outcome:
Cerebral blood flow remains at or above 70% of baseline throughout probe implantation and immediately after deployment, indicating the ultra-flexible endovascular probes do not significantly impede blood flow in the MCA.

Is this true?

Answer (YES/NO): NO